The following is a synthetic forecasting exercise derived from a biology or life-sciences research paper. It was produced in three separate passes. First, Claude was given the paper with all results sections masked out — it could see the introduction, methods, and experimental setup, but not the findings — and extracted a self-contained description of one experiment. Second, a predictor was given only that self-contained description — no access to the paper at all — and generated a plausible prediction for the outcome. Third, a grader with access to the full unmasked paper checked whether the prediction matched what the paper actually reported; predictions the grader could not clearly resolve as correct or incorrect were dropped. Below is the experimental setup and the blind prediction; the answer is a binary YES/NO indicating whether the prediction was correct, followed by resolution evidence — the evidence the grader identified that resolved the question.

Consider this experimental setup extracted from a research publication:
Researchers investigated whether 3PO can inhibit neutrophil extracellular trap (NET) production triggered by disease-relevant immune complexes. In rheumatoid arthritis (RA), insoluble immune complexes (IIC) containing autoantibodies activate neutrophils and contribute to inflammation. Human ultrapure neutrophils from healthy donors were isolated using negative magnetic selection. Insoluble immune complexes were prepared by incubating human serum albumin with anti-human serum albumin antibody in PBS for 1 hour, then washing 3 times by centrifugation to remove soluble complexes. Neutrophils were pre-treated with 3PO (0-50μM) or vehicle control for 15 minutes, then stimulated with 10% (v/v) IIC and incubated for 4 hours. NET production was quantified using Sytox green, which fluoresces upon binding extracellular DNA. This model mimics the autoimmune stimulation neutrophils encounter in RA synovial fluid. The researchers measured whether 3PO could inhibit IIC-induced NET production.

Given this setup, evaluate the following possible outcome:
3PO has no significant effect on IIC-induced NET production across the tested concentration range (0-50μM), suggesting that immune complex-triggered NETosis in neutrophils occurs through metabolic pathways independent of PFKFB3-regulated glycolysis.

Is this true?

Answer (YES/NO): NO